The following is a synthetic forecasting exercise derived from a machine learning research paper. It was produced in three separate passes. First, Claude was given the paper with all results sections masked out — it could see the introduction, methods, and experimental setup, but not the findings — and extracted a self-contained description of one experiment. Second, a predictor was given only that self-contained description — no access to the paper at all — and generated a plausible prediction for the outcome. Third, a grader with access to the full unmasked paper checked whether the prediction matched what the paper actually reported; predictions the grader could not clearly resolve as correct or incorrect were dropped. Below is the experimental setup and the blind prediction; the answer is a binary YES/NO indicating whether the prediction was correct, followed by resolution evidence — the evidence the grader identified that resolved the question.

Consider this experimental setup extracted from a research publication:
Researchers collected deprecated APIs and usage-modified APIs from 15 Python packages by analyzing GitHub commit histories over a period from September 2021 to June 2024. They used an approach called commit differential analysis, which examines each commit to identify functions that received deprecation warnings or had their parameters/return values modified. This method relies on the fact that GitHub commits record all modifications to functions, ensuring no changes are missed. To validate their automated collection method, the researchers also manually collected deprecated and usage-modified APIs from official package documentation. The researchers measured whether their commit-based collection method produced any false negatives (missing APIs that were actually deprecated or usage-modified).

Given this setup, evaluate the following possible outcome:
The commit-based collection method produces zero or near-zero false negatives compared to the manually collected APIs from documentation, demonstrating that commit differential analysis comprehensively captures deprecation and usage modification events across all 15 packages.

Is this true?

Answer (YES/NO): YES